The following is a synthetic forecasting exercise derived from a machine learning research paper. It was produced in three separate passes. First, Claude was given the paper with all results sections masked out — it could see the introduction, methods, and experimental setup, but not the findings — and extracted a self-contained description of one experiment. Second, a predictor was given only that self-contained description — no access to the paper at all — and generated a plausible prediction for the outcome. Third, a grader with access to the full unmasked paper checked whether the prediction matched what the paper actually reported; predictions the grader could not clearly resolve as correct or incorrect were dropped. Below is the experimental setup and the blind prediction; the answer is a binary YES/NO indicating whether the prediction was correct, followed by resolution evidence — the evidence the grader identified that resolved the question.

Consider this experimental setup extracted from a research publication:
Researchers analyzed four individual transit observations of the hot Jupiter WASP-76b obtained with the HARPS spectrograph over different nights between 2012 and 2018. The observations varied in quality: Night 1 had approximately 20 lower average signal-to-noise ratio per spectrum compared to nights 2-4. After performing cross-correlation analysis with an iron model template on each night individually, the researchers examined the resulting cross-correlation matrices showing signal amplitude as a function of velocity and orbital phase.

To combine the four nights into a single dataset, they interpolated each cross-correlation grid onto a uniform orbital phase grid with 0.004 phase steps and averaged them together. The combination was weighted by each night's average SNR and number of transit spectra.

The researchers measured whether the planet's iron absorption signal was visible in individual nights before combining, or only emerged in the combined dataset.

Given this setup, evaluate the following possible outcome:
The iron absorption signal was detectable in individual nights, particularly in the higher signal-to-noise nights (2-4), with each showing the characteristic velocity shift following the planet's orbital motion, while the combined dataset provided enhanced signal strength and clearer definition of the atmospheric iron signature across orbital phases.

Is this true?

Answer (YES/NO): YES